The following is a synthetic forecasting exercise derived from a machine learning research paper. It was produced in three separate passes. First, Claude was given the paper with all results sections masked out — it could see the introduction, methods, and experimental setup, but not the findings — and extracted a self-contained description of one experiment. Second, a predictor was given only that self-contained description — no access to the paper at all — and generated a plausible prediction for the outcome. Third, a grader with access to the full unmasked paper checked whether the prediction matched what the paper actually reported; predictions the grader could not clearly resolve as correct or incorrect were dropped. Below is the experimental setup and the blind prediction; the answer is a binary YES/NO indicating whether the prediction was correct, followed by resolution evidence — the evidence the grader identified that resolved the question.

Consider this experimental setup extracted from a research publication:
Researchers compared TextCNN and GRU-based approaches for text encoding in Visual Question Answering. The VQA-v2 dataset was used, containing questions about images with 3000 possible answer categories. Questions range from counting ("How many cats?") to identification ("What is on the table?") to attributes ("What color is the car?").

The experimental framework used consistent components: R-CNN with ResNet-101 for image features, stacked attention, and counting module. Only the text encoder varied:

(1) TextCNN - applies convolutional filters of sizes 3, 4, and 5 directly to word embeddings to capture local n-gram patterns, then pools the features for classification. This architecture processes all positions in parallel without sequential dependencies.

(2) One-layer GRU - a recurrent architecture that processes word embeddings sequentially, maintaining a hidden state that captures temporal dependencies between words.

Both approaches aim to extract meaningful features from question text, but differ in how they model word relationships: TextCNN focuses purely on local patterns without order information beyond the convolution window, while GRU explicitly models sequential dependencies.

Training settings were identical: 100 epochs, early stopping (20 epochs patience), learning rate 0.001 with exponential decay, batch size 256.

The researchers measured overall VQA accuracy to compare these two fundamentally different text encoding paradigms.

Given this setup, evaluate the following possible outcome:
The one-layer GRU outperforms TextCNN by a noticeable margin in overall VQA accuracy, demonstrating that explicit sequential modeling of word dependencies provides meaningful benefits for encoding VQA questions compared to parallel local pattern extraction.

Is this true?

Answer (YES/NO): YES